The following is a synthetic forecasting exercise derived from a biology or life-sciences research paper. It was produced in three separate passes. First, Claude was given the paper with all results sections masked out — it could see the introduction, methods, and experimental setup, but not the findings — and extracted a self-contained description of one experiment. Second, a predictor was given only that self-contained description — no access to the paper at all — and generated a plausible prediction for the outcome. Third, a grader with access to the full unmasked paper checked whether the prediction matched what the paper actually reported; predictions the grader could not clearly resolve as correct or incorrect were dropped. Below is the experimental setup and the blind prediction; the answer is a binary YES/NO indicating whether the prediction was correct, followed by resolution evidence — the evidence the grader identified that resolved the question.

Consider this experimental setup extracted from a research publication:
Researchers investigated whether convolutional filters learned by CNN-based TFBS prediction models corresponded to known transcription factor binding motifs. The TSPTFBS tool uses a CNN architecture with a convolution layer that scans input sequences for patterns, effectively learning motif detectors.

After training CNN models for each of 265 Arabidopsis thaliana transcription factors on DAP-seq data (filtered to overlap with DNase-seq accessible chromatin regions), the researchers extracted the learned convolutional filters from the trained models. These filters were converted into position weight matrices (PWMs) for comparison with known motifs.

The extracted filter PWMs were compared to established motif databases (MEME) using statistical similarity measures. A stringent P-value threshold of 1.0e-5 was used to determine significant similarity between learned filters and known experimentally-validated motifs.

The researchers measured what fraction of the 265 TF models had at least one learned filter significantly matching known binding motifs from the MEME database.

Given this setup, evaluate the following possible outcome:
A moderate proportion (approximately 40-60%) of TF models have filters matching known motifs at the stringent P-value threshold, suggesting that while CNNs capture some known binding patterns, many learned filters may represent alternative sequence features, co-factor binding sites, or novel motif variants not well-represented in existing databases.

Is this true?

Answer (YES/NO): NO